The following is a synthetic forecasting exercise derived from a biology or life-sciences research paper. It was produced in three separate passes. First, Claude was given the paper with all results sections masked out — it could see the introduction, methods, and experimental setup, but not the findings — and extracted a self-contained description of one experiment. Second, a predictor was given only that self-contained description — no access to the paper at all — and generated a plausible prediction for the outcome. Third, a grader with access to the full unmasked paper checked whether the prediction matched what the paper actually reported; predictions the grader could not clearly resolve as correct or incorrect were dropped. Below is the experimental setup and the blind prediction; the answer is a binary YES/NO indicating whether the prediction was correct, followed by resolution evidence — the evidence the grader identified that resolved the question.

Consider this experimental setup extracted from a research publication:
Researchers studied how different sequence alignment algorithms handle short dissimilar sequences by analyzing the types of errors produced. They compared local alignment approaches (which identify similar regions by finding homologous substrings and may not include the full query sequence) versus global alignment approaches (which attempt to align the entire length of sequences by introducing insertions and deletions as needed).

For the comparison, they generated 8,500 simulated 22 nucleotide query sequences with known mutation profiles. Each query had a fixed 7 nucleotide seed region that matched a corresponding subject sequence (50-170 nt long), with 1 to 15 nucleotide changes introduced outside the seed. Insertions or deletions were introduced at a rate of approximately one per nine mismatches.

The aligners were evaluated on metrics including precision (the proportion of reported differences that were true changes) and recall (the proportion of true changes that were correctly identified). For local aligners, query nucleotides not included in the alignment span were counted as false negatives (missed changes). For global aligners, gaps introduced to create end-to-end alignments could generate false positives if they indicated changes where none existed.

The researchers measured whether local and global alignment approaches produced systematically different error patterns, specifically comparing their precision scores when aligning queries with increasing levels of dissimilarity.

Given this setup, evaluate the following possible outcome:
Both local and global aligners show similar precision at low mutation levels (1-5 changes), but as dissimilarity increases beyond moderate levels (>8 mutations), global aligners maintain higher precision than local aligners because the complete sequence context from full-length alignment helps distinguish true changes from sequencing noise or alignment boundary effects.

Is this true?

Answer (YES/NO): NO